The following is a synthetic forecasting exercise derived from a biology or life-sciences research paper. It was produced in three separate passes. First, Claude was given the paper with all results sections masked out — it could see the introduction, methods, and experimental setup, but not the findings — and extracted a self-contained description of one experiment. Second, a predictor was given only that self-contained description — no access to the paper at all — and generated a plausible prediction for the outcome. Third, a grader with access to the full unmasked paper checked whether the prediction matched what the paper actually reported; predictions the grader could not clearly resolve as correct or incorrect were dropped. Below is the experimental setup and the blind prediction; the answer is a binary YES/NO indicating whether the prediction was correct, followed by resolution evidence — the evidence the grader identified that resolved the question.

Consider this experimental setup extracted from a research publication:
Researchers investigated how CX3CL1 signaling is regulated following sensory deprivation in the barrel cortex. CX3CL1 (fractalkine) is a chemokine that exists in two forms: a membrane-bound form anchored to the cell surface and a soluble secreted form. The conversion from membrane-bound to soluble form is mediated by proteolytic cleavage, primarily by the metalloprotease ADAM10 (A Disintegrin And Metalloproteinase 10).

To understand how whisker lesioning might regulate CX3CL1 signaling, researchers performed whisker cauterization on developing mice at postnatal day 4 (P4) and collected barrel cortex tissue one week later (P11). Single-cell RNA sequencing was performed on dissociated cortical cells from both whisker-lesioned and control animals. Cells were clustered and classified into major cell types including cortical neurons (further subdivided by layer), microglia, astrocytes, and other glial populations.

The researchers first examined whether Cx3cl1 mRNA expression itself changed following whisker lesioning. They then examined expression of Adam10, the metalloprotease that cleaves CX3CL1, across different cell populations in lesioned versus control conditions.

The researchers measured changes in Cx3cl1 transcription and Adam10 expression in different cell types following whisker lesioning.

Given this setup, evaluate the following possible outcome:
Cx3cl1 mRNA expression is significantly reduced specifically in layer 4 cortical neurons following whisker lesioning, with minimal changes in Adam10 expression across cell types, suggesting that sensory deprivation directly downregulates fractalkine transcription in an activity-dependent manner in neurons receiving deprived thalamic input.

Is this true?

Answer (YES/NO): NO